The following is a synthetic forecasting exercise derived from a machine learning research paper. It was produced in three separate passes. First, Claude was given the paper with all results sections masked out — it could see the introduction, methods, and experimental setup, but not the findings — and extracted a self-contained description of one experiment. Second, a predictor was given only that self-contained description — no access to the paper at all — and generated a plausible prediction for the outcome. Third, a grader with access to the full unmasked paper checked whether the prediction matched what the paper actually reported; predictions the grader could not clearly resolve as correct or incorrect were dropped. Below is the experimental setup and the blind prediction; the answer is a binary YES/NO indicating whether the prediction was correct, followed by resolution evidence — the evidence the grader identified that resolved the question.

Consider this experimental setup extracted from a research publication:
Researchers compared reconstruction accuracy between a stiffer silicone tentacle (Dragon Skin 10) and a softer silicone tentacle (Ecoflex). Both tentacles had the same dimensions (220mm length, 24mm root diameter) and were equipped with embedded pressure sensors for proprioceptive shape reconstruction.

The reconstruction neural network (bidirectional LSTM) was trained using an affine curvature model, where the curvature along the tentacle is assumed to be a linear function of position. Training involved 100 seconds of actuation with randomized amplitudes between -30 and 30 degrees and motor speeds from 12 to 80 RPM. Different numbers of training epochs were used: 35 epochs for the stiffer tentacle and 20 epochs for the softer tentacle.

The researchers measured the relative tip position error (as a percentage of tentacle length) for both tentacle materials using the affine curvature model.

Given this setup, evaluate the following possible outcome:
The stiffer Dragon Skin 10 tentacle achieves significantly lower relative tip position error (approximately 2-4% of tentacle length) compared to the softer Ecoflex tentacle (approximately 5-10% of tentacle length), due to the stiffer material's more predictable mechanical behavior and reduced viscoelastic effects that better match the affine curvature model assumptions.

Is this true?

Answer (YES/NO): NO